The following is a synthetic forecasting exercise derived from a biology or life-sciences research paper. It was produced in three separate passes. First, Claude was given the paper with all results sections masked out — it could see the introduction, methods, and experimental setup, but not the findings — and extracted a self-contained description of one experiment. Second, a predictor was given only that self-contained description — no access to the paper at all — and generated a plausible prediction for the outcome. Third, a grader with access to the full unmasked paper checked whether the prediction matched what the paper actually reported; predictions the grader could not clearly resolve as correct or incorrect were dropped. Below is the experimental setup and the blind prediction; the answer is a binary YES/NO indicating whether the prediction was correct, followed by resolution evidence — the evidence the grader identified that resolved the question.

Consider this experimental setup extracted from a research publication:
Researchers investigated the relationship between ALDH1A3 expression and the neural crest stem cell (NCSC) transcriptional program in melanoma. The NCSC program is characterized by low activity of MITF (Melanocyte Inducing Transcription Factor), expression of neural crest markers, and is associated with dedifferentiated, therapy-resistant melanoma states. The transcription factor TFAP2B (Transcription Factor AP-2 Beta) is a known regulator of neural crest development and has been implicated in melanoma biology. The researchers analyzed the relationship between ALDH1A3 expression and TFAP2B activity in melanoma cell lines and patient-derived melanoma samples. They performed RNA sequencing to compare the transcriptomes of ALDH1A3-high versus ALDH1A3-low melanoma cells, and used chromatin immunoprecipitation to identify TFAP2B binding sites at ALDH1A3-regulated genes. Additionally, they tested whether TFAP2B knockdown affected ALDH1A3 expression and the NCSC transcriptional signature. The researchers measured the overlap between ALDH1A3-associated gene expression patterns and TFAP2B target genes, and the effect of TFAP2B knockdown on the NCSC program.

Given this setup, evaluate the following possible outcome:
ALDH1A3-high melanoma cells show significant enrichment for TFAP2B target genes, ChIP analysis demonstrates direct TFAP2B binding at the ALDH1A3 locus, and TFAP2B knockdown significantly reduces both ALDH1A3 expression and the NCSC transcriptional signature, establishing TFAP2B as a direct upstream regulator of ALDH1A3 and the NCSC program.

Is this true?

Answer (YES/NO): NO